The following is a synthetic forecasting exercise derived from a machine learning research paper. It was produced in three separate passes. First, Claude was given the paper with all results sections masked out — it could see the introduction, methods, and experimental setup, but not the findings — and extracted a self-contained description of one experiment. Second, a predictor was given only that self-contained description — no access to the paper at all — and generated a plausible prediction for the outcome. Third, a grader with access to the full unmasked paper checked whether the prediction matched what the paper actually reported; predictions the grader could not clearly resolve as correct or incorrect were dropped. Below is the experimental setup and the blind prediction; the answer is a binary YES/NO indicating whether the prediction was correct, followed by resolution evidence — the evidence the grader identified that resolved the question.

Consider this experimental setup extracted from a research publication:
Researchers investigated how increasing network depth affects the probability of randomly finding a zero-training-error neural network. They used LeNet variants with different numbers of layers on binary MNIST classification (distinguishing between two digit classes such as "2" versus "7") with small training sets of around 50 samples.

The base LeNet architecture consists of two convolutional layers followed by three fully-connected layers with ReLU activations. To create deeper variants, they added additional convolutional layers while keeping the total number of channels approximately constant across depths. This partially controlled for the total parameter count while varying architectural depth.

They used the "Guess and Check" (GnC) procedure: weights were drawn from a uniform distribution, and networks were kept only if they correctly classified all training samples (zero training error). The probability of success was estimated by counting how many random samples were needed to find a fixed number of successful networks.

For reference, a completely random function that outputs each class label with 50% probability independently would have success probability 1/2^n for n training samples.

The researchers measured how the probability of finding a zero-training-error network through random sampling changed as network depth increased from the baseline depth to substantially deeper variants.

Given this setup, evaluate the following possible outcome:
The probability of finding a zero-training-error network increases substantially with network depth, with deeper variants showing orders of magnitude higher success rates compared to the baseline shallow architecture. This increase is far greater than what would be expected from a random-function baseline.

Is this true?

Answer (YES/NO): NO